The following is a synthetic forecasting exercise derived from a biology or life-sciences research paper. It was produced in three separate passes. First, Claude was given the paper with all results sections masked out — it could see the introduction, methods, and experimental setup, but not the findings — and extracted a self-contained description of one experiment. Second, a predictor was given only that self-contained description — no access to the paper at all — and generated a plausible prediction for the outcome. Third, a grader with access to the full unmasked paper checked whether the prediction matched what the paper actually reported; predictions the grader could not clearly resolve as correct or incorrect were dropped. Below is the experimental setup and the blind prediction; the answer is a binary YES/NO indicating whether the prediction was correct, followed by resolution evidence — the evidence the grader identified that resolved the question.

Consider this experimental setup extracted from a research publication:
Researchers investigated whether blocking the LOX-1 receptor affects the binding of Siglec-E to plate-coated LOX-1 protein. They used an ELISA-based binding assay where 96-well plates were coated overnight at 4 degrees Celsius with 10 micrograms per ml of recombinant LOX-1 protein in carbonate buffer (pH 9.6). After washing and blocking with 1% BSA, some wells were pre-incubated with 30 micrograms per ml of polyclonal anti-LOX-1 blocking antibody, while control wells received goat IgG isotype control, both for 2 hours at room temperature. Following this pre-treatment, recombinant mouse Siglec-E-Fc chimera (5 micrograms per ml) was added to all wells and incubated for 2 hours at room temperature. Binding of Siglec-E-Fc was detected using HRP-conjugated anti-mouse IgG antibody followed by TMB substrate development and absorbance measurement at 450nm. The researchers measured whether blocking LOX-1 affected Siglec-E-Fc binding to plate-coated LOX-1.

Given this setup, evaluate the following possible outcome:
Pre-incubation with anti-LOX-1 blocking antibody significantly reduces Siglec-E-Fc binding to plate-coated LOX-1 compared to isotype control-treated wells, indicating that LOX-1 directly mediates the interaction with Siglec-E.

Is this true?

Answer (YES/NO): YES